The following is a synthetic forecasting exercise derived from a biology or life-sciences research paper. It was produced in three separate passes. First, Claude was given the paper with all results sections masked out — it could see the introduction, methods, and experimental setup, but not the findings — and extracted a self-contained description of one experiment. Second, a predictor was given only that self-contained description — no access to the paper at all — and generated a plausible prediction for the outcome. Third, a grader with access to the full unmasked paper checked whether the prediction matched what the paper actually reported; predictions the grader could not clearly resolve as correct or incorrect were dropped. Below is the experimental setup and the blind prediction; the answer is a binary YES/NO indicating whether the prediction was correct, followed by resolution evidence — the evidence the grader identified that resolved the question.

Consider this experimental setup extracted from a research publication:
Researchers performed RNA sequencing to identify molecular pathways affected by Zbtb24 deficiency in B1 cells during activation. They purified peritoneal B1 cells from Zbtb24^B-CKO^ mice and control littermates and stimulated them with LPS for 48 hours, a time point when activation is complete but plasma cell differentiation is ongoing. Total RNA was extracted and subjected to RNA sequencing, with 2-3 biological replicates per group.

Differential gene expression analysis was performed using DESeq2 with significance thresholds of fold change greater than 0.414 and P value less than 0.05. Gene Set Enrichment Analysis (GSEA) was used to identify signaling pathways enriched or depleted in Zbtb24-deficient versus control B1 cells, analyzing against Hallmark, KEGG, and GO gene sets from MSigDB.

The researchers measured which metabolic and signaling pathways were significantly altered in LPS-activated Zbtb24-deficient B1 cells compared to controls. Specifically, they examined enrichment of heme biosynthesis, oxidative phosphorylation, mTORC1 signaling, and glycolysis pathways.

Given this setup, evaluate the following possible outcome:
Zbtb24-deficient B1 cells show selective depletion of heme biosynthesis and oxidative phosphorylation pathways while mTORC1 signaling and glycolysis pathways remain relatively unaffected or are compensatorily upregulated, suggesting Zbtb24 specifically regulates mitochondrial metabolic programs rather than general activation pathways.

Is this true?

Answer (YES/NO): NO